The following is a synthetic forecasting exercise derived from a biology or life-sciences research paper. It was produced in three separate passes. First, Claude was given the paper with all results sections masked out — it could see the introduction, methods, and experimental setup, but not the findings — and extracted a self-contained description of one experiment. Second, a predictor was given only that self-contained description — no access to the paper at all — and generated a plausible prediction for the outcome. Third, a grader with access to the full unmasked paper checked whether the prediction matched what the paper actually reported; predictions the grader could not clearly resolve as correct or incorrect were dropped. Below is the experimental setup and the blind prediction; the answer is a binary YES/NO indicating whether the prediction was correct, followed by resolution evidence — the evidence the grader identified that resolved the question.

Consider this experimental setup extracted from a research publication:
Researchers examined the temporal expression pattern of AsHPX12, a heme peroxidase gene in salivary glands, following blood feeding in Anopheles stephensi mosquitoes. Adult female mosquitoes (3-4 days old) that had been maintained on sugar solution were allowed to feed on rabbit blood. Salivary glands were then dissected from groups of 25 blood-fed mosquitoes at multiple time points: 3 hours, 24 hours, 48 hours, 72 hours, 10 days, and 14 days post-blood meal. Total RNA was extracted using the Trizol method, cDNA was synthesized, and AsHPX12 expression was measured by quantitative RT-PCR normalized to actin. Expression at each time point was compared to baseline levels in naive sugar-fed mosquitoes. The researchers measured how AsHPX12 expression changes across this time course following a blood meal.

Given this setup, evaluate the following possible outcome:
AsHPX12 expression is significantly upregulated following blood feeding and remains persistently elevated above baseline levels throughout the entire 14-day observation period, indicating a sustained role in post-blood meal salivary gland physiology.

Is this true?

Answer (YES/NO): NO